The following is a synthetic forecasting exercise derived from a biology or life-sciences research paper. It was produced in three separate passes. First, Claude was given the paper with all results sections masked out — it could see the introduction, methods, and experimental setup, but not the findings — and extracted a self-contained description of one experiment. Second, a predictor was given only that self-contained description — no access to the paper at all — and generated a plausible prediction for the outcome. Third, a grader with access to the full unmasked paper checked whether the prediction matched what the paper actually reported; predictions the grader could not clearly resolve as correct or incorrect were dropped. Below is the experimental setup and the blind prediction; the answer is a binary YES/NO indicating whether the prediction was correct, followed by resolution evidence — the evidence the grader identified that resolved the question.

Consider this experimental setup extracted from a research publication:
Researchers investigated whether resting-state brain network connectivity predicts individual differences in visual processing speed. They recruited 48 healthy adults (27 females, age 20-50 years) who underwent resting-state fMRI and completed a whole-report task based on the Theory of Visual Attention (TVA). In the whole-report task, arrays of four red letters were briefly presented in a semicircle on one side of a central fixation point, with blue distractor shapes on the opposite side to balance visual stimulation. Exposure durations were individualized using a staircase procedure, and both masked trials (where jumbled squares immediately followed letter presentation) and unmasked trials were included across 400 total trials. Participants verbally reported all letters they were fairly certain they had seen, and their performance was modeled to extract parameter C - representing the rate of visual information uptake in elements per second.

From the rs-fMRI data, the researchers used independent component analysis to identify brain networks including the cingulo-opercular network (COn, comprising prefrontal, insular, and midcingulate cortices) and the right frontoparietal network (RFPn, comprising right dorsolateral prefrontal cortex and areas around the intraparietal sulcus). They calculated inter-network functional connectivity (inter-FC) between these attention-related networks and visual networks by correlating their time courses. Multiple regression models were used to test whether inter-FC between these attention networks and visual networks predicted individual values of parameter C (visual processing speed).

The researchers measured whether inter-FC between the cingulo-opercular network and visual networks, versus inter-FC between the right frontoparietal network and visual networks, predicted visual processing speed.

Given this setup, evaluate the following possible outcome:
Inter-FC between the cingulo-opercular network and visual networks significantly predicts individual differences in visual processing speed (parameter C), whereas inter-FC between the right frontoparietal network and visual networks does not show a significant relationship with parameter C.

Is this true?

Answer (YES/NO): NO